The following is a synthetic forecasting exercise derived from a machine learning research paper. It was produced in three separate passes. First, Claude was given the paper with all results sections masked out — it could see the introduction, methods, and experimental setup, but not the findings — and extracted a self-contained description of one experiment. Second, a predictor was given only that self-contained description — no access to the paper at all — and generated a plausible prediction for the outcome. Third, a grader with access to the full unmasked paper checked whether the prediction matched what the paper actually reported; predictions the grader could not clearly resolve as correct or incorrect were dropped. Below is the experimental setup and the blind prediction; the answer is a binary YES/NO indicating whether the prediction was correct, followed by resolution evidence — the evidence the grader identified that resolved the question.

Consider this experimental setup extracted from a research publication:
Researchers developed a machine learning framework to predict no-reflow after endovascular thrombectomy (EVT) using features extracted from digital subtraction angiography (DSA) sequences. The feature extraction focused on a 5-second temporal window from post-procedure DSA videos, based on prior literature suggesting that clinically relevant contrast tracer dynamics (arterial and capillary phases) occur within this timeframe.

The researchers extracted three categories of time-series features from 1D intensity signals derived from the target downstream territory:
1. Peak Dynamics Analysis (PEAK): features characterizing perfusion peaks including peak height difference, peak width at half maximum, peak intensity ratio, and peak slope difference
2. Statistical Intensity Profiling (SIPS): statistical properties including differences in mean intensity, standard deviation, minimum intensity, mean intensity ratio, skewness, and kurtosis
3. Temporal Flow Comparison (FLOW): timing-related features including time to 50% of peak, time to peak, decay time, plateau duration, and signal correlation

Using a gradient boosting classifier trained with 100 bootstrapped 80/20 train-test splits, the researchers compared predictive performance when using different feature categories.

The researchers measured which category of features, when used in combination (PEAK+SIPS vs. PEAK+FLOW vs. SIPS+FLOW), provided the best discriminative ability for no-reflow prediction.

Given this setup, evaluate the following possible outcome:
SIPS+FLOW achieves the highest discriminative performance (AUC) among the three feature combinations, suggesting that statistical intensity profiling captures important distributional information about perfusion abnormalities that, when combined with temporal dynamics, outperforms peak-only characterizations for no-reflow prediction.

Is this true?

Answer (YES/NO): NO